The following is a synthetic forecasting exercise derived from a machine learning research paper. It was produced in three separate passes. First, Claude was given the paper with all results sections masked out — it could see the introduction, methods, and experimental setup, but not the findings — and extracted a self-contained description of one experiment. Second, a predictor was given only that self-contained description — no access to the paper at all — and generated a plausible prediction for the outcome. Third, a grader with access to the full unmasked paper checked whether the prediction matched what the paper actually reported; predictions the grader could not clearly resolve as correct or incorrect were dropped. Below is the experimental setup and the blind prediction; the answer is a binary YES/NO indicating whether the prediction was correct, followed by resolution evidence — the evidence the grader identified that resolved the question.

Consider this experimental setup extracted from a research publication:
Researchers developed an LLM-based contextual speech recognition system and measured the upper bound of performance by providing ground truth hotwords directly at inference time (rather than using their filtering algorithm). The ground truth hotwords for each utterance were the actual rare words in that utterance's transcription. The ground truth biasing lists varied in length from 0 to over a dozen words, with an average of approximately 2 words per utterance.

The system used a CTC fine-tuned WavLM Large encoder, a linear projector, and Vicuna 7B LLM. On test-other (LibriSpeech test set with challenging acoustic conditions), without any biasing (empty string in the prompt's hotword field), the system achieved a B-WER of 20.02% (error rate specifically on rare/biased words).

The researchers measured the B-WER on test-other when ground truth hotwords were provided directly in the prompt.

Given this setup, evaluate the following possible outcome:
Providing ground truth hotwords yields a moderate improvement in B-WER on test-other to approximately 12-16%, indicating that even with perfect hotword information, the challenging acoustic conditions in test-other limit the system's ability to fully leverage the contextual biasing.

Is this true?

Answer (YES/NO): NO